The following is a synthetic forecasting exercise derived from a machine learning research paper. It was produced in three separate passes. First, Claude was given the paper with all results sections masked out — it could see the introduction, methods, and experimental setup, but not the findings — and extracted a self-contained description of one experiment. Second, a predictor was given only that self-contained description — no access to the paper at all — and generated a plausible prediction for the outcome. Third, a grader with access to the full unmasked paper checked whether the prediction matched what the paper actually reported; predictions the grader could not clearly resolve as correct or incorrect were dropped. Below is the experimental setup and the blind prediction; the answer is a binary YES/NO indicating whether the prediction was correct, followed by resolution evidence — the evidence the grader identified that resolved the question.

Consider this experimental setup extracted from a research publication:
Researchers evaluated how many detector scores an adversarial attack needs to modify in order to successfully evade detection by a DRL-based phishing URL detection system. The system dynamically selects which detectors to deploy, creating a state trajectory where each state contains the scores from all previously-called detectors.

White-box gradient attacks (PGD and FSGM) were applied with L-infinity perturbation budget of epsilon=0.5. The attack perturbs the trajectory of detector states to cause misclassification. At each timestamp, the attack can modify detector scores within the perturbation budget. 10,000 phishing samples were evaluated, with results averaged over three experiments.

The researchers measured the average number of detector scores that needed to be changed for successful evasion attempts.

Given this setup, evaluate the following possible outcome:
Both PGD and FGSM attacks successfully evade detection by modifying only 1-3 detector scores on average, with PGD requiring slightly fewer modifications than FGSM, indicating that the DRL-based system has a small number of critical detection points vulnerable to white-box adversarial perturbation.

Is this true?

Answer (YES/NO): NO